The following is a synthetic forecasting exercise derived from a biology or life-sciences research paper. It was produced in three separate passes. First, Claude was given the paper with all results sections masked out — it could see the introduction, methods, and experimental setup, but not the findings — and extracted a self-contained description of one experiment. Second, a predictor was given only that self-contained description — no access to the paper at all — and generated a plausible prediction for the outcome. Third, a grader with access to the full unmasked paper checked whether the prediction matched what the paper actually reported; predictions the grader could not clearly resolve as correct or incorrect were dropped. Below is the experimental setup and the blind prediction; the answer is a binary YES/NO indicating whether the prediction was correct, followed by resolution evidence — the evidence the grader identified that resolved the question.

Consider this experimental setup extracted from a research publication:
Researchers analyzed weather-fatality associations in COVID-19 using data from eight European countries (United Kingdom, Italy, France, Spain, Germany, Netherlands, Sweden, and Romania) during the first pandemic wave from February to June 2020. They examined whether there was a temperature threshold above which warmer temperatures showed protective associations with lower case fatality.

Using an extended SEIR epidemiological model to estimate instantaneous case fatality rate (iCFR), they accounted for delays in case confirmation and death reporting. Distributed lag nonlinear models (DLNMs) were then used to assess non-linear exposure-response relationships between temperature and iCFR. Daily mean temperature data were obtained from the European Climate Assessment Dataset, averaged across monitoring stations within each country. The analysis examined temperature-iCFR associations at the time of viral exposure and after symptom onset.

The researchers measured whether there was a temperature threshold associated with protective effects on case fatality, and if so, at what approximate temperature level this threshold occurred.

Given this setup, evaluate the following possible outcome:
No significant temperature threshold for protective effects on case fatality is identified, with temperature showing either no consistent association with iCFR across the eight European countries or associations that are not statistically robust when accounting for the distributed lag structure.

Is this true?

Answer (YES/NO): NO